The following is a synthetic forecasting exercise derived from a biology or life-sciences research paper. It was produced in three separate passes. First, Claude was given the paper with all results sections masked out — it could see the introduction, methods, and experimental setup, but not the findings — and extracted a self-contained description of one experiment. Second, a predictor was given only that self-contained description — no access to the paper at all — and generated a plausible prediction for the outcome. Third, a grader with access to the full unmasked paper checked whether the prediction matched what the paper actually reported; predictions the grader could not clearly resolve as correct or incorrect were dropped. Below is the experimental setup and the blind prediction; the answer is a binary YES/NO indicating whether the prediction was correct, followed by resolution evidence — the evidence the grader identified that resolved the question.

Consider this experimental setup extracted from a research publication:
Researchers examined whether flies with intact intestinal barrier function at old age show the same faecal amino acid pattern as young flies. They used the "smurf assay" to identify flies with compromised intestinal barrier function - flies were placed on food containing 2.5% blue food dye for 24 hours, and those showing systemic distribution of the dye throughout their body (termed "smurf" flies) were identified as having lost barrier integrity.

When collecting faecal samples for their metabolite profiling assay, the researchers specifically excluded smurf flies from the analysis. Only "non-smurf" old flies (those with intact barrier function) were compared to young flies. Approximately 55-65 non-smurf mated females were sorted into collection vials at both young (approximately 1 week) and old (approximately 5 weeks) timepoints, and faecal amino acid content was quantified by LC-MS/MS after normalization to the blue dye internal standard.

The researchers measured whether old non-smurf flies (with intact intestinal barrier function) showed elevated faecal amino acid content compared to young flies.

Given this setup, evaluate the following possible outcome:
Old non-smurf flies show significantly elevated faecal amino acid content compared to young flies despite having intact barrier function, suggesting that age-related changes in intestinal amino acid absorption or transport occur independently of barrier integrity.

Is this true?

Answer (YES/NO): YES